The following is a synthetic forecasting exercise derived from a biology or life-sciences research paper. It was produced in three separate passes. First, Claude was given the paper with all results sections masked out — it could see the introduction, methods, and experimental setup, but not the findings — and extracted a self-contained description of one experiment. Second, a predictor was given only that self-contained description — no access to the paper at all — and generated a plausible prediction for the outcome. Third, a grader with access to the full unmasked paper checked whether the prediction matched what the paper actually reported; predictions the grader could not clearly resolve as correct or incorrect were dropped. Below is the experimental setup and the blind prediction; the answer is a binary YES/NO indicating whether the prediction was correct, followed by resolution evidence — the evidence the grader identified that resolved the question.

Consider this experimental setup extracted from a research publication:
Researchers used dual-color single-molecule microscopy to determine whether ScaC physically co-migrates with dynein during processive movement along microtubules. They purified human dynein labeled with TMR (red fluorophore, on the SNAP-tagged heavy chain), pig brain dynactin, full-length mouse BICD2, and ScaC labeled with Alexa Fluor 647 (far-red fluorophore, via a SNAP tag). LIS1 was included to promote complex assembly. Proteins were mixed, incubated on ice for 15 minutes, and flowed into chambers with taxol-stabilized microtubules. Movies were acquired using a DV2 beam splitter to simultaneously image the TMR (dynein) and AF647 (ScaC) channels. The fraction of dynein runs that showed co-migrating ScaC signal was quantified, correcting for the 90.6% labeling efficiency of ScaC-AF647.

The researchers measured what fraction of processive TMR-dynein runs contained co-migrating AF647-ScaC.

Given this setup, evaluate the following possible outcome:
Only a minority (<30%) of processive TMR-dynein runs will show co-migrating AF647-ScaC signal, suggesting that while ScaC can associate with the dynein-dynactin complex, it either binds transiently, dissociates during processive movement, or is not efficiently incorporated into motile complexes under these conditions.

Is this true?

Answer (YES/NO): NO